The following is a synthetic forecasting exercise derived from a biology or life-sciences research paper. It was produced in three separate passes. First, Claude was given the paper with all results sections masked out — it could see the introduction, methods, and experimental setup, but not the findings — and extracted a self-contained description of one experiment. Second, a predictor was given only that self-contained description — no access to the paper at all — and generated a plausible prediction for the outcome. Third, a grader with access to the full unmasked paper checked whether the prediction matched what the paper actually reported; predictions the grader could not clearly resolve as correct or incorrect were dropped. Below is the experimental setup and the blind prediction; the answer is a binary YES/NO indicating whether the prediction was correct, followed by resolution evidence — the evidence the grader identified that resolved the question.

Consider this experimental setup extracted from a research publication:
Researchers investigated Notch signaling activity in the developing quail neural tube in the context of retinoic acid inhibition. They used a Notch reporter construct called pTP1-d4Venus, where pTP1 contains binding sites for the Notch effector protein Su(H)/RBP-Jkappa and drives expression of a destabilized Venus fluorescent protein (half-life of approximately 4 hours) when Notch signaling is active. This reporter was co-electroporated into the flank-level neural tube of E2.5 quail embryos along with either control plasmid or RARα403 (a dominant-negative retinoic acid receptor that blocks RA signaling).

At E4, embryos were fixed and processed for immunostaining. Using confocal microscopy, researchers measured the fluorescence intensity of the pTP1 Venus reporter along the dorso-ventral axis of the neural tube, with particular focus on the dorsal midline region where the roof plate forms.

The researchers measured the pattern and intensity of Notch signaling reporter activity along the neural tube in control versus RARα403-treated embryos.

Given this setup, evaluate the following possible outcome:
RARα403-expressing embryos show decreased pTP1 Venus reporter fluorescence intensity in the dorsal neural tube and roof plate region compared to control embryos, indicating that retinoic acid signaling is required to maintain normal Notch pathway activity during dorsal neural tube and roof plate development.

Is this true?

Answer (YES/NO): NO